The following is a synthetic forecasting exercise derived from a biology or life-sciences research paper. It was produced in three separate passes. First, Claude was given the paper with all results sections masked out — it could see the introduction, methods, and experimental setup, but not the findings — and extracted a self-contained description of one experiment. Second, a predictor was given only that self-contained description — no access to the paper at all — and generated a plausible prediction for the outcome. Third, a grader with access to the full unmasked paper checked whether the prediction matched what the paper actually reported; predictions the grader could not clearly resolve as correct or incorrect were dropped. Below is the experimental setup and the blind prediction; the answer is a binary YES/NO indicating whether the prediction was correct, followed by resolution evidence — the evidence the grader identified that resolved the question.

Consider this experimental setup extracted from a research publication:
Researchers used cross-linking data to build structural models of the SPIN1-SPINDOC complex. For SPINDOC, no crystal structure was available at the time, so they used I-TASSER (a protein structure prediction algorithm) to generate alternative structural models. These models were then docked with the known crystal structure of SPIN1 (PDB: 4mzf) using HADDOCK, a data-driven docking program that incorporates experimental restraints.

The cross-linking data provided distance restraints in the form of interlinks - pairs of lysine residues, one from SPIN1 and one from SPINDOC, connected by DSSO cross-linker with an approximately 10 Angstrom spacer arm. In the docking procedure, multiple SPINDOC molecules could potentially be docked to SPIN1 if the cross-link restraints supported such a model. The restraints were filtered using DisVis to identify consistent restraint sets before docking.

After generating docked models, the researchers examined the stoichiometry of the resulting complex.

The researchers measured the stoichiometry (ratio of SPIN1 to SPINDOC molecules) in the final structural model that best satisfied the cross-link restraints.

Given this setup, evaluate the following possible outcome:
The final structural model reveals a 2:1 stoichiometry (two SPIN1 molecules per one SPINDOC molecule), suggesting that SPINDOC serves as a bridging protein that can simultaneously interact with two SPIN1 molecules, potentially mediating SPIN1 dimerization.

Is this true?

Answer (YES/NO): NO